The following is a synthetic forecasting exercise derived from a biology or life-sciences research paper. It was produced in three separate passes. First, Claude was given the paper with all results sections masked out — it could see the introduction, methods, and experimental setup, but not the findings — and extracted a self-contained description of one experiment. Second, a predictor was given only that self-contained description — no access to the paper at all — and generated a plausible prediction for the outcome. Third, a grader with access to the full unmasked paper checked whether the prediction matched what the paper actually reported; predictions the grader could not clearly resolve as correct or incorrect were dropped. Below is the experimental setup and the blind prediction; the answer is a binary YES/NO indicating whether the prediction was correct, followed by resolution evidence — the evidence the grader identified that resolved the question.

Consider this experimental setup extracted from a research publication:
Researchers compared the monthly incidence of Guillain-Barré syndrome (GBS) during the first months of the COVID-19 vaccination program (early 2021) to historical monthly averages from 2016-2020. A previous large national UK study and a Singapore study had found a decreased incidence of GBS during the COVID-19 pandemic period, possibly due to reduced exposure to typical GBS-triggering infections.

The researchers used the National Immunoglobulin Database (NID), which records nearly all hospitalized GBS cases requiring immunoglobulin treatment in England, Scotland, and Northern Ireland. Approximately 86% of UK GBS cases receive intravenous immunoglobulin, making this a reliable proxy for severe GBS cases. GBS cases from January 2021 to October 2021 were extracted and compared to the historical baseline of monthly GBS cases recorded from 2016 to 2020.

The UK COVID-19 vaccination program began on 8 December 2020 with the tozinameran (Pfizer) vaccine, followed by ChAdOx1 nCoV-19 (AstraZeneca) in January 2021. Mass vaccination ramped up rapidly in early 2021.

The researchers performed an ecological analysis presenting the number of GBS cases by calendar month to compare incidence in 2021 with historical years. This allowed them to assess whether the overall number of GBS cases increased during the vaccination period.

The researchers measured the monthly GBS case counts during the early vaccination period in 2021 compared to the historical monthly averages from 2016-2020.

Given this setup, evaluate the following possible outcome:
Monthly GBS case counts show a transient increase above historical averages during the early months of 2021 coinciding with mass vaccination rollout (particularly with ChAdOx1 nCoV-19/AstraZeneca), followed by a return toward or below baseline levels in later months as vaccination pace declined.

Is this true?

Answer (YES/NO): YES